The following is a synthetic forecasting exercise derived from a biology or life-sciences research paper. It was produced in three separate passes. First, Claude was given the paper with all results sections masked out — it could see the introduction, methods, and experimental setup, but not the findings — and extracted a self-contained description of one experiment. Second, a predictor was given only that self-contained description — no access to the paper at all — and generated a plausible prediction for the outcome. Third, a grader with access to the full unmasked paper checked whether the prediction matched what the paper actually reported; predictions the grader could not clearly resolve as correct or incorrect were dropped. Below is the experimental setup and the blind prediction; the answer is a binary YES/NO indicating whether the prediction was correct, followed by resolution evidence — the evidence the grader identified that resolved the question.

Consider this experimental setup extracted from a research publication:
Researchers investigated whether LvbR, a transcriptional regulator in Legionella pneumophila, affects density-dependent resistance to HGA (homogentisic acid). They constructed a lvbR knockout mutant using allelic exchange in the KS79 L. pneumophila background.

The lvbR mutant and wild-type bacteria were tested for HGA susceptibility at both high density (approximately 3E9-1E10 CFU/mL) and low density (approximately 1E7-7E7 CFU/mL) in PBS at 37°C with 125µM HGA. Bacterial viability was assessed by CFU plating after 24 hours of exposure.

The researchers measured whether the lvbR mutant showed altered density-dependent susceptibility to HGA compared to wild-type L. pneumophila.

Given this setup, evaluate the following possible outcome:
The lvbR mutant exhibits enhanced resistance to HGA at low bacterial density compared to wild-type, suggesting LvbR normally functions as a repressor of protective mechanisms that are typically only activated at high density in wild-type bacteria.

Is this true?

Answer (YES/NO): NO